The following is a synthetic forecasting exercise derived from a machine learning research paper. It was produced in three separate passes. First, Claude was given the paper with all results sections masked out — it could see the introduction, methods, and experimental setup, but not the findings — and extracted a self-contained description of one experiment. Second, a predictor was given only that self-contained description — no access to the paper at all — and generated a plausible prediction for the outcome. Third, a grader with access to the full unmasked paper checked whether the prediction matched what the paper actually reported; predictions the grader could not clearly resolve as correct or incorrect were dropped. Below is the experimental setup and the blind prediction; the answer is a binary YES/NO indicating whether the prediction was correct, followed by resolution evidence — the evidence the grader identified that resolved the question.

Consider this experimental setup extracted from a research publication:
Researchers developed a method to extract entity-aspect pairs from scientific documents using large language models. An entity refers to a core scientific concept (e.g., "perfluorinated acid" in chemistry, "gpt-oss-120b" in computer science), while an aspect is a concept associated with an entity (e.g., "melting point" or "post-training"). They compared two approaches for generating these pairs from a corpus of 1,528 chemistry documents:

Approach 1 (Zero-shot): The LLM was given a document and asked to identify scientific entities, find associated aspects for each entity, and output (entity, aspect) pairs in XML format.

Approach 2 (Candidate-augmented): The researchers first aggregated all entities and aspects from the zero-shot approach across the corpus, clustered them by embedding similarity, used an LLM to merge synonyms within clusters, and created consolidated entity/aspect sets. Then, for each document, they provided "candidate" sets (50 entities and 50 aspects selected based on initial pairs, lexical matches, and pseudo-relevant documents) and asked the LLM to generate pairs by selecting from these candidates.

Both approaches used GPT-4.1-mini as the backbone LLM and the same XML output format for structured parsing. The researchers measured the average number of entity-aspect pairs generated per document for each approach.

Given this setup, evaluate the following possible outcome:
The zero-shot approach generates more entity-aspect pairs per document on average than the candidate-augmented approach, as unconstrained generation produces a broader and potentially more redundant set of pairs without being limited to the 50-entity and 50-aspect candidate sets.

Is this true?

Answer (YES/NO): NO